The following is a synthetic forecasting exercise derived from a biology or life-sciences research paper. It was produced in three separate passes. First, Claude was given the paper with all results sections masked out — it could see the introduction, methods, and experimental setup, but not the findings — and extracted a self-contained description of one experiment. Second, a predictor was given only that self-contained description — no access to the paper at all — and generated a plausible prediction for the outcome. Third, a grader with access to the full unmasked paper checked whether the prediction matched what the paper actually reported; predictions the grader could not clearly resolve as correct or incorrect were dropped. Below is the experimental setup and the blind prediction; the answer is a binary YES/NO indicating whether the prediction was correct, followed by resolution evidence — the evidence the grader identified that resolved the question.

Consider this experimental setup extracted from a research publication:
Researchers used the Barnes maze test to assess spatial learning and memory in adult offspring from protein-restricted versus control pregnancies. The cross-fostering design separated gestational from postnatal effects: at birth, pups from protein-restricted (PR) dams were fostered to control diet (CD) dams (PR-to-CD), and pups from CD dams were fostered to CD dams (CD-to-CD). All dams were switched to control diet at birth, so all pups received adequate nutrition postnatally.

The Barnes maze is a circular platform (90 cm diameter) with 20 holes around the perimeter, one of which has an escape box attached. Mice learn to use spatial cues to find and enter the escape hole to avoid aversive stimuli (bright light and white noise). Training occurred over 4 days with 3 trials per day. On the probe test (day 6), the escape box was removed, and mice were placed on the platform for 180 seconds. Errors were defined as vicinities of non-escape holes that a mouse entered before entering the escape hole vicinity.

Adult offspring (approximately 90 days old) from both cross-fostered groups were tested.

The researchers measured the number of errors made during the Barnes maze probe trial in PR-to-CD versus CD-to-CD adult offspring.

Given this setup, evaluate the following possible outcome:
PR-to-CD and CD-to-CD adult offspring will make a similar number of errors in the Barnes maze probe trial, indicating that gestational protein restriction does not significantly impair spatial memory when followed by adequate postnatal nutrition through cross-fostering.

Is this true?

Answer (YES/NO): YES